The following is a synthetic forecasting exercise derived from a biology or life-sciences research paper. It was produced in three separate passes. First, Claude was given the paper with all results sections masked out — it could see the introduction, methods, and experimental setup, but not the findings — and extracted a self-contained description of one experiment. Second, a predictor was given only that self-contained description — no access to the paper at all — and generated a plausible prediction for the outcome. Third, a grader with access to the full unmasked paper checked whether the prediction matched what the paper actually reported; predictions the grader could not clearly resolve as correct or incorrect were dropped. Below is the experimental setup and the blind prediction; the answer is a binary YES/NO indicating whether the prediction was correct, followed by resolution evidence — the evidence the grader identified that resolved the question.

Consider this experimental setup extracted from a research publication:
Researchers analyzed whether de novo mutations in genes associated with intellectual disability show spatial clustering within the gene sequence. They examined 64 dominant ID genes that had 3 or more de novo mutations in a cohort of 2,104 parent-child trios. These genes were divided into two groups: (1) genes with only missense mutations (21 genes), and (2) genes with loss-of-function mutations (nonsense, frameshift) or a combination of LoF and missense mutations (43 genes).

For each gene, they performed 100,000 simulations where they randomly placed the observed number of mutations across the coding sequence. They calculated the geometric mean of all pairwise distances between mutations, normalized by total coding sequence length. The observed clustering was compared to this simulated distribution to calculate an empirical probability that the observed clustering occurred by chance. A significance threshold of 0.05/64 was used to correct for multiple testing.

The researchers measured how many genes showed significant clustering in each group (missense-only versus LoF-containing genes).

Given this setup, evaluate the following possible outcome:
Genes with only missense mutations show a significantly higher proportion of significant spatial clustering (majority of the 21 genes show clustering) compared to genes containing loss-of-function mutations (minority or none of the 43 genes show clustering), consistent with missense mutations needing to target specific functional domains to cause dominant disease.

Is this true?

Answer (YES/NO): NO